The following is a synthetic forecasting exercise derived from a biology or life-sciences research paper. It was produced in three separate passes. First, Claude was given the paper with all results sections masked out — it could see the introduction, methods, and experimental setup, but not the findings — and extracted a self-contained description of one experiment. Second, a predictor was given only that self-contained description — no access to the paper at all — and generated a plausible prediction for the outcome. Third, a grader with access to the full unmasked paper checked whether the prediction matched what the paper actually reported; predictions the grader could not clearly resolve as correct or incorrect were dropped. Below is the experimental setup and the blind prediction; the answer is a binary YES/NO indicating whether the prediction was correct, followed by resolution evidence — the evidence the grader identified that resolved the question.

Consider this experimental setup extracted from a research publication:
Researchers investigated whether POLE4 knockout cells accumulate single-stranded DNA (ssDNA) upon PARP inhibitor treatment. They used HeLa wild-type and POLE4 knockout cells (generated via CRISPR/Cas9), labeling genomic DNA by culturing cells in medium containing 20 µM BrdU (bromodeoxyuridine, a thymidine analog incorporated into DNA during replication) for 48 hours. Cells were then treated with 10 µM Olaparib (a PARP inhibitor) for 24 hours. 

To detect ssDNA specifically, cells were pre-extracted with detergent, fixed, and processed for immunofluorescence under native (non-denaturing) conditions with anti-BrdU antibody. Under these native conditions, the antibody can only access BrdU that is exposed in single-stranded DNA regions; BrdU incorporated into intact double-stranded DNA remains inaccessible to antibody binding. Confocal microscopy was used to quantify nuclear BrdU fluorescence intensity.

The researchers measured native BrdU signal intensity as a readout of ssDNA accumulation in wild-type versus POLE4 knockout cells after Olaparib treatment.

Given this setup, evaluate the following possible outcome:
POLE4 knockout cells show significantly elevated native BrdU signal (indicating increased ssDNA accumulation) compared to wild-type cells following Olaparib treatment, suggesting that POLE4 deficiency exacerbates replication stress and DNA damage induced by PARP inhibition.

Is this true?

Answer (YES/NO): YES